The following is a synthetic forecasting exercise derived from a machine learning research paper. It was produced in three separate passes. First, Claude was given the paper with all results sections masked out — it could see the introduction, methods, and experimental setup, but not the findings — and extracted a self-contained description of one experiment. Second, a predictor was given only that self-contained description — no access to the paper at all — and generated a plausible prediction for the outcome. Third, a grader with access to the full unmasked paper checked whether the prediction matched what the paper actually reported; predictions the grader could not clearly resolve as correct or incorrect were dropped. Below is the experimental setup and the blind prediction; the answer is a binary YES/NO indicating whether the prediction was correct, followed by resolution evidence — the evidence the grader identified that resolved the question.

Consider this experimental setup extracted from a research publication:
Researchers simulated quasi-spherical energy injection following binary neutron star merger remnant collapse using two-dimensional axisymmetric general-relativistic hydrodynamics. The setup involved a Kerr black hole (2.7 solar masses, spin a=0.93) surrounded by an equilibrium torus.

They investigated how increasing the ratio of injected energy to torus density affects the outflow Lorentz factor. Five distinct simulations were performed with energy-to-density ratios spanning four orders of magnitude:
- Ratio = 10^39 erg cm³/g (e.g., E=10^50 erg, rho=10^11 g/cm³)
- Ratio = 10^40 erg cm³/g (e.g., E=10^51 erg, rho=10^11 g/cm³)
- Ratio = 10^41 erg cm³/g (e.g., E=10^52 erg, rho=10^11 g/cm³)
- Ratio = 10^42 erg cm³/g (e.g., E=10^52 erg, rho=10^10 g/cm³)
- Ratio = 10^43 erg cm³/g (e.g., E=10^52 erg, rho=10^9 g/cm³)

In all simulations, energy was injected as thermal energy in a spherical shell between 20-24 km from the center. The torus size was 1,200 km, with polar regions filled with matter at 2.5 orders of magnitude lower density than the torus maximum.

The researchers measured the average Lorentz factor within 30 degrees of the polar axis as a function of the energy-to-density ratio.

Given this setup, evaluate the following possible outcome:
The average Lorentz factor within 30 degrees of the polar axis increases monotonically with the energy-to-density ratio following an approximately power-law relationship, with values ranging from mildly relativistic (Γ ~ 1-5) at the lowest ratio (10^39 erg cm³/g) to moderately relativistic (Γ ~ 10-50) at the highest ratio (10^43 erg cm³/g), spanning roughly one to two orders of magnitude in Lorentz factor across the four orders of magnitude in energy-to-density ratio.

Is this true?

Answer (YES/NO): NO